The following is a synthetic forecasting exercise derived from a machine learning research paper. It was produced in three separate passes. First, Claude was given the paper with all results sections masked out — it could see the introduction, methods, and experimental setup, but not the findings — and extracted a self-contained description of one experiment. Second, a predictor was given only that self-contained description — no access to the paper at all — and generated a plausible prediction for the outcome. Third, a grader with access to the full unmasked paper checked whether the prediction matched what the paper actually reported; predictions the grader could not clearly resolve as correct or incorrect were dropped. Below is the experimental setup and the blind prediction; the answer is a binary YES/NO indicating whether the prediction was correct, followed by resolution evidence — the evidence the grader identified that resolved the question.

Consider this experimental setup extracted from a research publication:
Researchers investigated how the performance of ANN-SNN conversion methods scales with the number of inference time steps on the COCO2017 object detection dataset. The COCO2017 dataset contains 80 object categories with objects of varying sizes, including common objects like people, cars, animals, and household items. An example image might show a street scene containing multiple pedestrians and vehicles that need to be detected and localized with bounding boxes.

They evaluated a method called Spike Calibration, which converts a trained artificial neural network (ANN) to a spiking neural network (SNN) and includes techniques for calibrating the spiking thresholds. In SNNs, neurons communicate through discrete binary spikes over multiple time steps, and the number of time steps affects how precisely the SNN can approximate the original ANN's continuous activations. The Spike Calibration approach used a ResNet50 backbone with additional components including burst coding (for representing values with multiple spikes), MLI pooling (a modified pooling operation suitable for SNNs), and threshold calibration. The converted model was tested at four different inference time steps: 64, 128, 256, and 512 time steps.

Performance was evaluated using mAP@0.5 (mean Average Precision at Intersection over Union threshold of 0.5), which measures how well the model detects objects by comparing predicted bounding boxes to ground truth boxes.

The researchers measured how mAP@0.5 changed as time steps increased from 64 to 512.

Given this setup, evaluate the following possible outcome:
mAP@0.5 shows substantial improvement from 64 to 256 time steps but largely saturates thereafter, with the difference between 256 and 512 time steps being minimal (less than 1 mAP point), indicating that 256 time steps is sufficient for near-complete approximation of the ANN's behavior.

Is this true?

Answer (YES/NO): YES